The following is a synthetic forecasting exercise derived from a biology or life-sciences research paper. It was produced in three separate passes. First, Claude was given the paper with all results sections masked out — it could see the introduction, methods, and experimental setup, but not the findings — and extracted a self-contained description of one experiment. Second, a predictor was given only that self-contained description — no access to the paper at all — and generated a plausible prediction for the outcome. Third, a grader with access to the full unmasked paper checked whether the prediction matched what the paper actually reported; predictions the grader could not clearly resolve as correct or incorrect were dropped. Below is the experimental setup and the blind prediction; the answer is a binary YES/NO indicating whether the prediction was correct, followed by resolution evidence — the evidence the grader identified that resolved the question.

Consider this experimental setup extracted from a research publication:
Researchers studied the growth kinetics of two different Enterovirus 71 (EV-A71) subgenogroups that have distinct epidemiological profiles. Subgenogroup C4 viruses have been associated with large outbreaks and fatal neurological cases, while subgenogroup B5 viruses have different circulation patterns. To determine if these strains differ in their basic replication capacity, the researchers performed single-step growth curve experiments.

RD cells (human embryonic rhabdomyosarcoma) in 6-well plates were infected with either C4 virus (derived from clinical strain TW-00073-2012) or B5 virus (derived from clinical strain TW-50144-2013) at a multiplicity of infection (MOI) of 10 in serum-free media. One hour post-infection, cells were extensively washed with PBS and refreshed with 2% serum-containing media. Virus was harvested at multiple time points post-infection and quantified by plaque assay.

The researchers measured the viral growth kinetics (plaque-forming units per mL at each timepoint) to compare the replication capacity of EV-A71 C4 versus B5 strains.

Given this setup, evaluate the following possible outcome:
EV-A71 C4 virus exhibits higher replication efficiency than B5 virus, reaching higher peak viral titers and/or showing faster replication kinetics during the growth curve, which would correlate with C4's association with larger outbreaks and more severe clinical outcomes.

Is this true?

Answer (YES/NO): NO